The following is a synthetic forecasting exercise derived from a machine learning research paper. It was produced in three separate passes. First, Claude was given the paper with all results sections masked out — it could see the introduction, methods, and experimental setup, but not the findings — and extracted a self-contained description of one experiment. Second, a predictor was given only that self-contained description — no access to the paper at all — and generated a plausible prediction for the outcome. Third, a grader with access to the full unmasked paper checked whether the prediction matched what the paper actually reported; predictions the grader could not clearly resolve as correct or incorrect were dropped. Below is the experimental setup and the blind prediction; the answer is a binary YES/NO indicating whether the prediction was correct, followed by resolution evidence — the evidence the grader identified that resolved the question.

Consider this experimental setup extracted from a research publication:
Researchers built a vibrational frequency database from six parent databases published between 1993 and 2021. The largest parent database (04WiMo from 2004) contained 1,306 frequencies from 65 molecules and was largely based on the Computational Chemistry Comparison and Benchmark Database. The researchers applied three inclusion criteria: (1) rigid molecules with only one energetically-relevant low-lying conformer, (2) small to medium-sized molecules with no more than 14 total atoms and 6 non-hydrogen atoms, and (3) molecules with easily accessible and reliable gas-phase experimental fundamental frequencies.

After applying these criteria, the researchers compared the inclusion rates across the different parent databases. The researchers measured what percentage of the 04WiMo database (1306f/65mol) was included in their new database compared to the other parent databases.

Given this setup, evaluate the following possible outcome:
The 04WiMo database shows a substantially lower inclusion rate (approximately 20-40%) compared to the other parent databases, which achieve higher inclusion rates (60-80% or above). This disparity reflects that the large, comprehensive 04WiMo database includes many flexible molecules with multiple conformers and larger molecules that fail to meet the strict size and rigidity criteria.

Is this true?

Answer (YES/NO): YES